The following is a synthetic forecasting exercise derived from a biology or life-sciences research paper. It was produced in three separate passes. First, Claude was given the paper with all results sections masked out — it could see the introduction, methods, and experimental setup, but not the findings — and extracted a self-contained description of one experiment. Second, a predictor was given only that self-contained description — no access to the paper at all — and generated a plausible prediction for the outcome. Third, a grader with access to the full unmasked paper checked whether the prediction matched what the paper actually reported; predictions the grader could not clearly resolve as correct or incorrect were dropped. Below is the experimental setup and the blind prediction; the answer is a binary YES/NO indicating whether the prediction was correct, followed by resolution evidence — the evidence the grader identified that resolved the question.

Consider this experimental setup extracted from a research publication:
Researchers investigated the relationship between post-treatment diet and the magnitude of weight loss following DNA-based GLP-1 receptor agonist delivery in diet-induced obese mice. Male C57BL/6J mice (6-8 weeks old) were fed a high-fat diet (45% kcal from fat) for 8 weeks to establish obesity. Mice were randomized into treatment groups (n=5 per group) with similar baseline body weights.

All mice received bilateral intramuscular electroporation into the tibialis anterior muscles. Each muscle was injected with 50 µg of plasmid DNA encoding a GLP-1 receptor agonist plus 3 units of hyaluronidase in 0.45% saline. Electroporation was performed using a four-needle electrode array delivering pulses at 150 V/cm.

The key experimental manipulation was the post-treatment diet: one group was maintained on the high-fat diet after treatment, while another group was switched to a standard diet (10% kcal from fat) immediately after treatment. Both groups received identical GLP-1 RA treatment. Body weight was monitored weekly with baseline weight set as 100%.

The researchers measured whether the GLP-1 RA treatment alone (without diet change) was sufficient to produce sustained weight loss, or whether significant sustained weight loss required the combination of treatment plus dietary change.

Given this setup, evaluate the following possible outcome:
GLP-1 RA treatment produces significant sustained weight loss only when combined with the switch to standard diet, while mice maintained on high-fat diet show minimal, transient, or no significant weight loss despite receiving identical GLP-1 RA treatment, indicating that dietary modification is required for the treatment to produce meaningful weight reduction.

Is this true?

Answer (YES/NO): YES